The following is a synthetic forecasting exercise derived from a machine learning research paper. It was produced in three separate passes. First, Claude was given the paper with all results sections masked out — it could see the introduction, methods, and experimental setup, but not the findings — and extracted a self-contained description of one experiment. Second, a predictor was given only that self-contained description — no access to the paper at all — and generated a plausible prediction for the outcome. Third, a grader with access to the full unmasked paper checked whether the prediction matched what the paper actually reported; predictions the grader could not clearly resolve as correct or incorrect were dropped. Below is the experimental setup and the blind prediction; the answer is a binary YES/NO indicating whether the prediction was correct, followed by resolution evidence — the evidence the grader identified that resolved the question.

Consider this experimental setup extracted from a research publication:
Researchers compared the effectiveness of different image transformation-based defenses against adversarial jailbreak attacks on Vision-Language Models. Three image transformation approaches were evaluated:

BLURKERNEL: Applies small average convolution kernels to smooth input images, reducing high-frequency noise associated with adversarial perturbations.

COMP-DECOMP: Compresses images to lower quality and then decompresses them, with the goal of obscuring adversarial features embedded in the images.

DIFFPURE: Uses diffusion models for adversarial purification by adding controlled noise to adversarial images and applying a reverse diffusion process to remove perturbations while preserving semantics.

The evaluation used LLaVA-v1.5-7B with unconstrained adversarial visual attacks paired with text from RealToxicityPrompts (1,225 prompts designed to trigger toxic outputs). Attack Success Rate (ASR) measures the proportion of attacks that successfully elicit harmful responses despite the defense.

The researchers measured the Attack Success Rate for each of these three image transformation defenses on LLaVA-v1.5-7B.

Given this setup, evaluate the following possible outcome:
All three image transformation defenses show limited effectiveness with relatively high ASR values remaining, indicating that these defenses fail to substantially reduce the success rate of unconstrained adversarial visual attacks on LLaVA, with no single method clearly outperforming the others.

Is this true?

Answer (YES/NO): YES